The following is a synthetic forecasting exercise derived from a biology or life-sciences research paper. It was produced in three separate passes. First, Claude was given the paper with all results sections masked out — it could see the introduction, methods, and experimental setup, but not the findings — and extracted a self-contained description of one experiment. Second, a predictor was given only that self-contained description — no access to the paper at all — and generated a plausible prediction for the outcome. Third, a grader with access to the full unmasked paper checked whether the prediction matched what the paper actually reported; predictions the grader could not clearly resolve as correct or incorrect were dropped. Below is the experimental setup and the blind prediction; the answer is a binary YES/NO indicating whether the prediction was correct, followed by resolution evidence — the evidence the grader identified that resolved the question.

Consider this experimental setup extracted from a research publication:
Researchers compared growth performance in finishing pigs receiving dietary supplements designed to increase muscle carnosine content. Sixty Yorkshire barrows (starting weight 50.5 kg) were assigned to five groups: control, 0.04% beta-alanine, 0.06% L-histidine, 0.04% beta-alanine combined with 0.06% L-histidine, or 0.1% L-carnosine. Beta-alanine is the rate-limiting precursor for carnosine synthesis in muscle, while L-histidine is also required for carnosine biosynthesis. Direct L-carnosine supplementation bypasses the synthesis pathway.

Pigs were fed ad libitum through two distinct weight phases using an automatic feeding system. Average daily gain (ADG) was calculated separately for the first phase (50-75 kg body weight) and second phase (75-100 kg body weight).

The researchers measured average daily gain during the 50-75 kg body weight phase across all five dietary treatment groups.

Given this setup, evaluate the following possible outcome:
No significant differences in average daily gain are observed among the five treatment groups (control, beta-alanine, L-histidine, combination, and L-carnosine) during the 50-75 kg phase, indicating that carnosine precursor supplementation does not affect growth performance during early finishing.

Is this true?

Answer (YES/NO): NO